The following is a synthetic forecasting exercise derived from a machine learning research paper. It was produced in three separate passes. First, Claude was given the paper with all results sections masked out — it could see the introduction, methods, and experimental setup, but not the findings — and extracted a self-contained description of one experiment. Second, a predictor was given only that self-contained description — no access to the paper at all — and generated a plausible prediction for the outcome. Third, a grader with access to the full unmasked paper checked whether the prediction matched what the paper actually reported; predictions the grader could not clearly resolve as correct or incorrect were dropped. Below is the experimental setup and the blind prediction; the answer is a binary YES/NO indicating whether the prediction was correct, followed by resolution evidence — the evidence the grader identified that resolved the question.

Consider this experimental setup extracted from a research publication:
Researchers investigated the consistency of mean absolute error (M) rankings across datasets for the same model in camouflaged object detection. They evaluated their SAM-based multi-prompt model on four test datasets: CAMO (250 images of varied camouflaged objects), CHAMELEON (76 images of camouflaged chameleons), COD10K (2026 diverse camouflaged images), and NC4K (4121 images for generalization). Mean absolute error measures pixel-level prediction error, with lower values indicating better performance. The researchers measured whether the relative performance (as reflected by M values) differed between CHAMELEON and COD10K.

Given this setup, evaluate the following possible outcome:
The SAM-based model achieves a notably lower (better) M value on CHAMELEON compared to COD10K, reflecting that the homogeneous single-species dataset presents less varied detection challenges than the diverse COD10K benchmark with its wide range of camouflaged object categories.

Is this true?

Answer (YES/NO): NO